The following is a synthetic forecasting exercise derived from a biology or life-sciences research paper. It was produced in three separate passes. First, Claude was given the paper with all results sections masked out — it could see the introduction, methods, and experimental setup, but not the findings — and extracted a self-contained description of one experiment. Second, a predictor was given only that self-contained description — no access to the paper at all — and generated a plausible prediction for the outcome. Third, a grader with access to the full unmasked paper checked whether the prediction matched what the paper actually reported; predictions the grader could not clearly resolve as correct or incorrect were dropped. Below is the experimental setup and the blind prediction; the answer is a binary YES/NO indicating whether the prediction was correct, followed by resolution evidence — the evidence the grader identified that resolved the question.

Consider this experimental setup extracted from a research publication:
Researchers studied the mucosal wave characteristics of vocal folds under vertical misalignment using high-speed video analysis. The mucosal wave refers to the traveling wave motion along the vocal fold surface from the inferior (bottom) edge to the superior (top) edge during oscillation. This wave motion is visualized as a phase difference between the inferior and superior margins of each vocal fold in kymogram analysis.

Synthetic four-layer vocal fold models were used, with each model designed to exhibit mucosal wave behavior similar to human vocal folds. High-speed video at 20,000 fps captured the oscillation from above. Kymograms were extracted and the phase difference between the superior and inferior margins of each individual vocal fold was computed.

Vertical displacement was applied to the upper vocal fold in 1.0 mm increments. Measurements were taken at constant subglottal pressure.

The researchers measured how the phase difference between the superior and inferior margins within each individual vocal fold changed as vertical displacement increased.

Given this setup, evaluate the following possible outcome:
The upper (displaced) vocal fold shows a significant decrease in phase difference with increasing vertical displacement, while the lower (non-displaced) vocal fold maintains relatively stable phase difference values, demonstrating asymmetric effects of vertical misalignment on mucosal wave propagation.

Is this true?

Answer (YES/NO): NO